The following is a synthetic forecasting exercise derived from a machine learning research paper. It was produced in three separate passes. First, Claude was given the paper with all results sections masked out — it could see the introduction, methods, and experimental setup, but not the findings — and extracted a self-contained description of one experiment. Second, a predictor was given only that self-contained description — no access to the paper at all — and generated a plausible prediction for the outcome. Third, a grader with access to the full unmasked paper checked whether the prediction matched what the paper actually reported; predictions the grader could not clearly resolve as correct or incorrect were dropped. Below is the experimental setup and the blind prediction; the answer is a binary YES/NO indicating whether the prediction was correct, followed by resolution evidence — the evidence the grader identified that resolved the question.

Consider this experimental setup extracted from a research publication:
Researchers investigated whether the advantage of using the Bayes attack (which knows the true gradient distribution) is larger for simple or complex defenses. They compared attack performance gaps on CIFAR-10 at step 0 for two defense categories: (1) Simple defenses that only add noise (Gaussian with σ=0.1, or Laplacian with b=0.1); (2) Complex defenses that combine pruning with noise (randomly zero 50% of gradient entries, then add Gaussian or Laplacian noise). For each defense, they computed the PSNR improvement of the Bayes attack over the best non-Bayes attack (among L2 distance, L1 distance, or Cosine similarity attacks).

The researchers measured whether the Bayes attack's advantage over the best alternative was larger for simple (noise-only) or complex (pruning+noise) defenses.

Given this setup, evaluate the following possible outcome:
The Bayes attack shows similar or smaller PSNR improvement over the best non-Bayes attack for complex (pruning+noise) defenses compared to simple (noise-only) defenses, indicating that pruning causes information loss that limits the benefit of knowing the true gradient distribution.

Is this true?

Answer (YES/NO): NO